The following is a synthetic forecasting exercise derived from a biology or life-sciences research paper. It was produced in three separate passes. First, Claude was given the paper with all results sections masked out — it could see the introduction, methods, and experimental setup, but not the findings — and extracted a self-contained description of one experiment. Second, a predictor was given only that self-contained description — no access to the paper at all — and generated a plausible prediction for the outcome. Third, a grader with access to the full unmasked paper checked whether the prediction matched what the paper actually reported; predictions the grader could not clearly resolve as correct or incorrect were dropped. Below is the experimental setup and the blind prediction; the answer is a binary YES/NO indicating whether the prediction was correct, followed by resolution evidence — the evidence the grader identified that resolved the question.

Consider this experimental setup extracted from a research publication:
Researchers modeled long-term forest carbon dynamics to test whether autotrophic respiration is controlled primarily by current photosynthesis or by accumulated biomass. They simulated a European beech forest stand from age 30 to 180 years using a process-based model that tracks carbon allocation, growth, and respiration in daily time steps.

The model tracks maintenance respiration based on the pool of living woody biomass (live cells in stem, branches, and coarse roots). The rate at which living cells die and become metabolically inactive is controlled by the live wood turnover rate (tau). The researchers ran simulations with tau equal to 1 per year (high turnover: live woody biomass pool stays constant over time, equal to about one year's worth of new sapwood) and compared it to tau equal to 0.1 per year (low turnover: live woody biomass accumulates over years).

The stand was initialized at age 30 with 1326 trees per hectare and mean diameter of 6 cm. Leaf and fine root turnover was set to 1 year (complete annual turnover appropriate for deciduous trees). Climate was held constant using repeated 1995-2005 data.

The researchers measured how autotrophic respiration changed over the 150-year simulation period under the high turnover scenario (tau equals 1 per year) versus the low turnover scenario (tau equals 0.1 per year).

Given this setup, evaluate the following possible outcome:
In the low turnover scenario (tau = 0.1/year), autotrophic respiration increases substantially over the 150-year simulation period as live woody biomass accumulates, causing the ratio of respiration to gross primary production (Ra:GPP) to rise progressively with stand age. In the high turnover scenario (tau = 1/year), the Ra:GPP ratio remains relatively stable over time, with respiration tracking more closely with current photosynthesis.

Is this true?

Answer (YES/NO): YES